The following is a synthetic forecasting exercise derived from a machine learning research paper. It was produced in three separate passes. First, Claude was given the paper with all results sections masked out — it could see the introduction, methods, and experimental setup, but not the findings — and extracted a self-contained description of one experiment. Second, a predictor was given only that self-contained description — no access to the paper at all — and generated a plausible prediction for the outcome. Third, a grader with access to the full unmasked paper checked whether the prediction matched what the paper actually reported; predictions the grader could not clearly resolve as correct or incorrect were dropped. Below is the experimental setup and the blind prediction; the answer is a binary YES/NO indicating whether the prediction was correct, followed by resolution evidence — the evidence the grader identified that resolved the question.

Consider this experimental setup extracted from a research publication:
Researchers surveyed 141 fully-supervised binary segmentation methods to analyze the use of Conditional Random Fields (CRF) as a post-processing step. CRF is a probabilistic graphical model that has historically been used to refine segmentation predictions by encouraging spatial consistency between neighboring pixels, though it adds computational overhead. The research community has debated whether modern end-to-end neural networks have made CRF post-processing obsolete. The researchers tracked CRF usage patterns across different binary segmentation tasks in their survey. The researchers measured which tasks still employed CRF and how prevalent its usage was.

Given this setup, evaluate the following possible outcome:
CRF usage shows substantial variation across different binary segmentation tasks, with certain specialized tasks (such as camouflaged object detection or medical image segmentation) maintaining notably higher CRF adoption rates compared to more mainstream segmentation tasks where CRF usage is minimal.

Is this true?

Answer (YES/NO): NO